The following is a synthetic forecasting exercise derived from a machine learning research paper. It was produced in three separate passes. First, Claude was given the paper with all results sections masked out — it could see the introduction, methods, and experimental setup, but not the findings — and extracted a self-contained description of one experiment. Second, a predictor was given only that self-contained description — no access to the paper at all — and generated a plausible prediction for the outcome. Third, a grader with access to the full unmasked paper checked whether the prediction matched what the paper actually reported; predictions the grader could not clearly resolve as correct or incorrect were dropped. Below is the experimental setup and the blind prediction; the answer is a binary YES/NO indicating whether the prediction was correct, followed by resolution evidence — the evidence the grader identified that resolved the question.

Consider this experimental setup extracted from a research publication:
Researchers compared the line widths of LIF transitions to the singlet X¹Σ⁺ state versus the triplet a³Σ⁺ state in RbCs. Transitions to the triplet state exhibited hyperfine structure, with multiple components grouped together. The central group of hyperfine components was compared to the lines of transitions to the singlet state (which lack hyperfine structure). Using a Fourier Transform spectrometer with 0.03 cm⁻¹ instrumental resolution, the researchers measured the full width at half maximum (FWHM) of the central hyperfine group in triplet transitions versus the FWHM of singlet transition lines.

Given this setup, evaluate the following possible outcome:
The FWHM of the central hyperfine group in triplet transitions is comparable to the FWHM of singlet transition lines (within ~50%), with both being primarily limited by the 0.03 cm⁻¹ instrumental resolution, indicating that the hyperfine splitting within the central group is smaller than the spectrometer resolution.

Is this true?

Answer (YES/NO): NO